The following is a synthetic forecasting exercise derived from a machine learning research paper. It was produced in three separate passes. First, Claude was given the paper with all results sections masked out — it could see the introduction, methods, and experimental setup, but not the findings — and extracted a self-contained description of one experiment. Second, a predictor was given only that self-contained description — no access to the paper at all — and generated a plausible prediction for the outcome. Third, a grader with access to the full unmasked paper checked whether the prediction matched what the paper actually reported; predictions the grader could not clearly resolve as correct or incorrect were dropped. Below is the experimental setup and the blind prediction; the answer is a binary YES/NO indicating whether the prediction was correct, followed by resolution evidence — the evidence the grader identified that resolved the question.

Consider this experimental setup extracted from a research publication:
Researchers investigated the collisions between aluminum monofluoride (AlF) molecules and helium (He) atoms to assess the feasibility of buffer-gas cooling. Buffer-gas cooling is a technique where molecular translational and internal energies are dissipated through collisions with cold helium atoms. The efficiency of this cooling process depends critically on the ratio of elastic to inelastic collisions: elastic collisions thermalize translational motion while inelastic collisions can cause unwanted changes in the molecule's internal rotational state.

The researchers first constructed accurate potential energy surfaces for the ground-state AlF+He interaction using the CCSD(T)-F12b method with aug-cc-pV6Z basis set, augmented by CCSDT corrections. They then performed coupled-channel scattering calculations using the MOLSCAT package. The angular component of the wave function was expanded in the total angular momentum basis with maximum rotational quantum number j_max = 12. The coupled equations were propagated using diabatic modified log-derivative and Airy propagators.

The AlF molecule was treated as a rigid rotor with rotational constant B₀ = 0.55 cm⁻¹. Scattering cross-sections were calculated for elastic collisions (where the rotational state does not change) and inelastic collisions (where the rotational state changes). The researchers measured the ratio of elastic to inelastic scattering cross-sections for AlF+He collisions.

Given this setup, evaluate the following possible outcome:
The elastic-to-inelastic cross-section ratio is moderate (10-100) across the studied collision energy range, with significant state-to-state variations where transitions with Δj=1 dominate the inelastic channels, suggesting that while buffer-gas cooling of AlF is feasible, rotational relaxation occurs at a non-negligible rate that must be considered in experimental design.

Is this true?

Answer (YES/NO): NO